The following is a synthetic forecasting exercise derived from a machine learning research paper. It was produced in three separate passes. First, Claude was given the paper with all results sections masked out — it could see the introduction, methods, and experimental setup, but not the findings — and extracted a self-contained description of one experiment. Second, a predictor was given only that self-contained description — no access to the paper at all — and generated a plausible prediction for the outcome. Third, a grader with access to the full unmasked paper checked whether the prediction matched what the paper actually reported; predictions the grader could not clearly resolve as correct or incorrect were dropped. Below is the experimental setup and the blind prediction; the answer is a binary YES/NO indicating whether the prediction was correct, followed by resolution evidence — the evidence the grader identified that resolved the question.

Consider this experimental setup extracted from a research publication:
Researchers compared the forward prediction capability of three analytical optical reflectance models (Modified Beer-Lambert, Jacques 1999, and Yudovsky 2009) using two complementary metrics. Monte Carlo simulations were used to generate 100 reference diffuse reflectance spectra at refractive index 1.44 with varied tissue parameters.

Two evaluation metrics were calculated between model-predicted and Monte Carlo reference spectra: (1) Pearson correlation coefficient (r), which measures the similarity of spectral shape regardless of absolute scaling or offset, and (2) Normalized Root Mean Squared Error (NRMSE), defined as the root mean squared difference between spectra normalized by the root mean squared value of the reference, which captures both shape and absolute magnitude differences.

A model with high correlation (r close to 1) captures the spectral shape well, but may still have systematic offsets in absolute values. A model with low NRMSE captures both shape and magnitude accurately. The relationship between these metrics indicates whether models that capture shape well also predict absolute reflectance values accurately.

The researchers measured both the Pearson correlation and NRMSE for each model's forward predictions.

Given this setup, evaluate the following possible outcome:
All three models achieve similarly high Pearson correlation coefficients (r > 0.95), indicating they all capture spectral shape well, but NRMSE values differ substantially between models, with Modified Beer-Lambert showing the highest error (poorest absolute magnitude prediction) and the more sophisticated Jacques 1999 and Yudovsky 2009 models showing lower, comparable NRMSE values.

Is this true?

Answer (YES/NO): NO